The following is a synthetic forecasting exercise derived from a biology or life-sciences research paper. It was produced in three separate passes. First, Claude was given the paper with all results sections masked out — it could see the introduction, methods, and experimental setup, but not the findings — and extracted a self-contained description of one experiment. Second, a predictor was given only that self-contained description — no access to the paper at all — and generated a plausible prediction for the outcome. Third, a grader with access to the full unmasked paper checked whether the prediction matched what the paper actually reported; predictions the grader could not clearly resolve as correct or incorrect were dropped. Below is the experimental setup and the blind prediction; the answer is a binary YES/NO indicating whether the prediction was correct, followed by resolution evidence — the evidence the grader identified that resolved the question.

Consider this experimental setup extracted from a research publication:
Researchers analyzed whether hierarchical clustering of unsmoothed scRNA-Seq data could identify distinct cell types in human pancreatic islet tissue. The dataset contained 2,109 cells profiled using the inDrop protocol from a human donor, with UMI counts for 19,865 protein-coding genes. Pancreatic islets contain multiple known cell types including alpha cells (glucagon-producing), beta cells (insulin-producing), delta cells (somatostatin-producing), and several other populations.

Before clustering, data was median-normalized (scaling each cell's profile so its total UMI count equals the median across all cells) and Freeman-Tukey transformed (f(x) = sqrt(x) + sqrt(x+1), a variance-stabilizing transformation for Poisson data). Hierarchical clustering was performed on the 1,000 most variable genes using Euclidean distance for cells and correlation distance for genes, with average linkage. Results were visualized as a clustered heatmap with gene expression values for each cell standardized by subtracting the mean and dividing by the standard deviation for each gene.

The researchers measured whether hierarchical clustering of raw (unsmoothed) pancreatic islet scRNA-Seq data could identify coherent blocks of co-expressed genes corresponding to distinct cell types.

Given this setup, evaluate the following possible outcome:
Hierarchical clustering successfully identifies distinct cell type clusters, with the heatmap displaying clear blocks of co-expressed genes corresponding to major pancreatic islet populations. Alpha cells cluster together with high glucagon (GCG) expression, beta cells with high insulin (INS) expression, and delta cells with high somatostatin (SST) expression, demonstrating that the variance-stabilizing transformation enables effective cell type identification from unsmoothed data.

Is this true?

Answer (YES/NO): NO